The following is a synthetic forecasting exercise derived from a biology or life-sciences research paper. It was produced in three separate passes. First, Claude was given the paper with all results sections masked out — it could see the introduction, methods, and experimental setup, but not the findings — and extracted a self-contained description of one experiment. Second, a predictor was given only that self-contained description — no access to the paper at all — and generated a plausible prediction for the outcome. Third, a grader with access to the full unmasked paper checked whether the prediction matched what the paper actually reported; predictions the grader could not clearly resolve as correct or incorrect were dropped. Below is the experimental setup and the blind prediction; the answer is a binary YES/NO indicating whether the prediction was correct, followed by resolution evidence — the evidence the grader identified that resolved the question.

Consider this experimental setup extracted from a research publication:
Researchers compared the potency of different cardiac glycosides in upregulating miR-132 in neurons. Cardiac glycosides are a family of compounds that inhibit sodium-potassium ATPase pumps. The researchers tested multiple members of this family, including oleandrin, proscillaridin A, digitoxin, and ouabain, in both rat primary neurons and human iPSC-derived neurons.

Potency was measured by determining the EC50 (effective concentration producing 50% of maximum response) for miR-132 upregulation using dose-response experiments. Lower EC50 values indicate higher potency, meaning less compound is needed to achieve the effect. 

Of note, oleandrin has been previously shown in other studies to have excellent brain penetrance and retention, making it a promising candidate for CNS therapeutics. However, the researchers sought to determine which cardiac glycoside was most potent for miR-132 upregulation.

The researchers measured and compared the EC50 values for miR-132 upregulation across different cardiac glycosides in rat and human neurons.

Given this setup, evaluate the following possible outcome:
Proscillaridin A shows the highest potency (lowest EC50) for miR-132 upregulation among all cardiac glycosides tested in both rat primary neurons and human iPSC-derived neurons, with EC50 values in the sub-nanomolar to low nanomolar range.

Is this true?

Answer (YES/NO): YES